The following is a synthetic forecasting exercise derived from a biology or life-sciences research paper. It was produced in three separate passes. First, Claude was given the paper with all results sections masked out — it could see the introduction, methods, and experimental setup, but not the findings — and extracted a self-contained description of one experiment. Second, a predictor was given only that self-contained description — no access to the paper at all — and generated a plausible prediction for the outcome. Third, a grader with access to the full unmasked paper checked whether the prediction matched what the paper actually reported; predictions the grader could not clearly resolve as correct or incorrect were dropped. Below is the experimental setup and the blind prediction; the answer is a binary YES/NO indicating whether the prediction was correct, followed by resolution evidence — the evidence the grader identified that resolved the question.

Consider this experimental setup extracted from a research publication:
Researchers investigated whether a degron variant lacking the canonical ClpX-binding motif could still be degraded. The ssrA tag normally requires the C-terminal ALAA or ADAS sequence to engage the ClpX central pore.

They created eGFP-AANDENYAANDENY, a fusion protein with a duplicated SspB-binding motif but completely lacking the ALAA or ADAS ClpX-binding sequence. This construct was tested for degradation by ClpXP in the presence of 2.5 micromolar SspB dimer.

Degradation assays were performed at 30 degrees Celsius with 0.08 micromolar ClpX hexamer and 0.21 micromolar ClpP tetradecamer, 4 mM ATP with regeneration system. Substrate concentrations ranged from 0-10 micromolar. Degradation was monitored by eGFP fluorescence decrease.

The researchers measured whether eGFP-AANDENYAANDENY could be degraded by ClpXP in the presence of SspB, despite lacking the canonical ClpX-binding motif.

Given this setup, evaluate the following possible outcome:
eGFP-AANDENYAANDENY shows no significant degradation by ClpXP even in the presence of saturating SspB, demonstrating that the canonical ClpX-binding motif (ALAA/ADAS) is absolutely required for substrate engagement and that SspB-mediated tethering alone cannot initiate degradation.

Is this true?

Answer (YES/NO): NO